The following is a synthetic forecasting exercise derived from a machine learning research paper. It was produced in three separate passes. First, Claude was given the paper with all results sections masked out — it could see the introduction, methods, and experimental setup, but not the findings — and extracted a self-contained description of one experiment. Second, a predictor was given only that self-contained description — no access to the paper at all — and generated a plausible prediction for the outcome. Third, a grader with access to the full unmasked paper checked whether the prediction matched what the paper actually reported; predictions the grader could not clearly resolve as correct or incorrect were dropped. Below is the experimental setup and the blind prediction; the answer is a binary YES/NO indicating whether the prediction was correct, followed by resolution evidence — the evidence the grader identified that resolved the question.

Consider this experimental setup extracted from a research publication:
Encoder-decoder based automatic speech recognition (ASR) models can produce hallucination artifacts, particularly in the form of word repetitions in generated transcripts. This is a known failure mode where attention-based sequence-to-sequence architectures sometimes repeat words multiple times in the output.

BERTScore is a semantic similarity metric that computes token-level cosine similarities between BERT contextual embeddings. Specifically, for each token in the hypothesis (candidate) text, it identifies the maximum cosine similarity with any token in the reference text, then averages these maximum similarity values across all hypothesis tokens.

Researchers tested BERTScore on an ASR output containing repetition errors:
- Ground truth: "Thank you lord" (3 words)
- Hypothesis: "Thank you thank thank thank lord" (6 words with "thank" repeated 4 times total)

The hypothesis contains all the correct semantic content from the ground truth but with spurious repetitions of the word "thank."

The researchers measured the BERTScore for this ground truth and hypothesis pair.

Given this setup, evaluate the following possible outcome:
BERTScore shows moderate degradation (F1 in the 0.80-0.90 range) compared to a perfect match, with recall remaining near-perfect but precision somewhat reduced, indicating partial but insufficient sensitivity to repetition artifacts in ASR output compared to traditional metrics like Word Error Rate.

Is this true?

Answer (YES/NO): YES